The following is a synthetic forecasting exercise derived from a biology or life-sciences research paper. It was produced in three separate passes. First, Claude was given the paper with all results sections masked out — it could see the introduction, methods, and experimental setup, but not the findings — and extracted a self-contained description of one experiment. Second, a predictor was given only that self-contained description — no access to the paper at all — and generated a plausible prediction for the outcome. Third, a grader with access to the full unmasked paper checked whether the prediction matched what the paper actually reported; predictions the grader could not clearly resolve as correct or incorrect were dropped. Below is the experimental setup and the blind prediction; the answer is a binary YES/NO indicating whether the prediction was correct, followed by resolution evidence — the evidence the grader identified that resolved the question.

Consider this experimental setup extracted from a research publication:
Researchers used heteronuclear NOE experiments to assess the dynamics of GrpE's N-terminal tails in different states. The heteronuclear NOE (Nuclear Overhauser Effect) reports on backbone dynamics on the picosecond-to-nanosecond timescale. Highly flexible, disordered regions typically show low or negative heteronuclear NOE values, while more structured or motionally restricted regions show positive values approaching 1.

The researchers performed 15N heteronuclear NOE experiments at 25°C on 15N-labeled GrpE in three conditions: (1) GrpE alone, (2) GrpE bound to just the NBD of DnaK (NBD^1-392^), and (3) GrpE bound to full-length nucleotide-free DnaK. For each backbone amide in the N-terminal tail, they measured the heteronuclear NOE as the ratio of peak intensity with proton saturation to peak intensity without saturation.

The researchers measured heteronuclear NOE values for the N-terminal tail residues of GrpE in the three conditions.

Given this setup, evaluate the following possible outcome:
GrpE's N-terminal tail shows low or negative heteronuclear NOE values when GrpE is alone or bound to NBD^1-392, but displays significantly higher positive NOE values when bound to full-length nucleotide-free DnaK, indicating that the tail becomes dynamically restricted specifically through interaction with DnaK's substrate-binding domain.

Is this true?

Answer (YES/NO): NO